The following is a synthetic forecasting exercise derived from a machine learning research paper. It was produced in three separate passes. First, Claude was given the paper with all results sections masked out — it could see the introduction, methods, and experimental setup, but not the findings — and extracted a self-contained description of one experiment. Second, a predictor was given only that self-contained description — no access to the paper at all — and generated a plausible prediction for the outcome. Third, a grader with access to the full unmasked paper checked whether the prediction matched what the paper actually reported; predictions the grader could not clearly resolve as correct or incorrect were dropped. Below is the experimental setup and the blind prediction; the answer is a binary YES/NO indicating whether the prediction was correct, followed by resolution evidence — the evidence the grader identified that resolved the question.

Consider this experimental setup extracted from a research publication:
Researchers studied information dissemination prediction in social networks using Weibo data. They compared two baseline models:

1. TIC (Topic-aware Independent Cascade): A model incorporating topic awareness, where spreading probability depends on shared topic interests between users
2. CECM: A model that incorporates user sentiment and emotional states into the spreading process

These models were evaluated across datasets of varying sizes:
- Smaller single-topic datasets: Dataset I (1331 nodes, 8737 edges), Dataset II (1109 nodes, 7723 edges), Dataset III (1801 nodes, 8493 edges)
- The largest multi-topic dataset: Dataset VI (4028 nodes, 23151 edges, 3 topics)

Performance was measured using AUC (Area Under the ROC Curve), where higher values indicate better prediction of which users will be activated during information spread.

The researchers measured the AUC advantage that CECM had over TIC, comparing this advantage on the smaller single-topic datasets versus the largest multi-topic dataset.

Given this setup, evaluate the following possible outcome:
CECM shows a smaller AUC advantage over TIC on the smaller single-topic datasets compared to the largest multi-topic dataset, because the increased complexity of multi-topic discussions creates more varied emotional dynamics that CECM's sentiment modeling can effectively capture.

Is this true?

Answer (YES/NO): YES